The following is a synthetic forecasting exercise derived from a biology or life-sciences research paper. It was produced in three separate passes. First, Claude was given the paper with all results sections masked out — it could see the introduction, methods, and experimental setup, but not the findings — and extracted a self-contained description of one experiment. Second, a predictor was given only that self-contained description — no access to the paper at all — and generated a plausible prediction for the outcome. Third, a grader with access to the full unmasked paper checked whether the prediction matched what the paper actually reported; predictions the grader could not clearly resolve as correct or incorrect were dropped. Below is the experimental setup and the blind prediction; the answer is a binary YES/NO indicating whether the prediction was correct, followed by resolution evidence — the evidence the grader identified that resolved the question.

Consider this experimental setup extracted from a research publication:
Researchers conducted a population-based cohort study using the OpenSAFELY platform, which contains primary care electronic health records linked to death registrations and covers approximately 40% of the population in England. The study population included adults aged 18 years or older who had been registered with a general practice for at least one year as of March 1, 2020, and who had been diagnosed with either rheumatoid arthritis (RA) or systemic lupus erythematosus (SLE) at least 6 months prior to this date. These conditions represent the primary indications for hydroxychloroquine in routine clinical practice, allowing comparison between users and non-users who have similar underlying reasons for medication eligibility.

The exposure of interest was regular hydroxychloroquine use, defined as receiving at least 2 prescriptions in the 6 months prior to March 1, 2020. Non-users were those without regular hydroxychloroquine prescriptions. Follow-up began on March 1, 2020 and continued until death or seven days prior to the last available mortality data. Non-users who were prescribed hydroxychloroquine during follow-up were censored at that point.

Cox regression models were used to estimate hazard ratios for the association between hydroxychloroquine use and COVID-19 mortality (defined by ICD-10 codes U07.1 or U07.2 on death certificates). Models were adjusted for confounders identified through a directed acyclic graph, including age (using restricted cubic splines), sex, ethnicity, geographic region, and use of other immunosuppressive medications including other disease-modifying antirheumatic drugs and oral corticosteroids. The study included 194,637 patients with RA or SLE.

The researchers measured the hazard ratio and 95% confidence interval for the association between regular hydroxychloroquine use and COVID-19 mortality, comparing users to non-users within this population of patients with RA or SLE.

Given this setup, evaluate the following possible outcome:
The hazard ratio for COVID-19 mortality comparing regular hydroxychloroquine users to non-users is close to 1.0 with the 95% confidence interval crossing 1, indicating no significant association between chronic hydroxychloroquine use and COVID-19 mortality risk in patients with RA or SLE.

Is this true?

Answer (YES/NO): YES